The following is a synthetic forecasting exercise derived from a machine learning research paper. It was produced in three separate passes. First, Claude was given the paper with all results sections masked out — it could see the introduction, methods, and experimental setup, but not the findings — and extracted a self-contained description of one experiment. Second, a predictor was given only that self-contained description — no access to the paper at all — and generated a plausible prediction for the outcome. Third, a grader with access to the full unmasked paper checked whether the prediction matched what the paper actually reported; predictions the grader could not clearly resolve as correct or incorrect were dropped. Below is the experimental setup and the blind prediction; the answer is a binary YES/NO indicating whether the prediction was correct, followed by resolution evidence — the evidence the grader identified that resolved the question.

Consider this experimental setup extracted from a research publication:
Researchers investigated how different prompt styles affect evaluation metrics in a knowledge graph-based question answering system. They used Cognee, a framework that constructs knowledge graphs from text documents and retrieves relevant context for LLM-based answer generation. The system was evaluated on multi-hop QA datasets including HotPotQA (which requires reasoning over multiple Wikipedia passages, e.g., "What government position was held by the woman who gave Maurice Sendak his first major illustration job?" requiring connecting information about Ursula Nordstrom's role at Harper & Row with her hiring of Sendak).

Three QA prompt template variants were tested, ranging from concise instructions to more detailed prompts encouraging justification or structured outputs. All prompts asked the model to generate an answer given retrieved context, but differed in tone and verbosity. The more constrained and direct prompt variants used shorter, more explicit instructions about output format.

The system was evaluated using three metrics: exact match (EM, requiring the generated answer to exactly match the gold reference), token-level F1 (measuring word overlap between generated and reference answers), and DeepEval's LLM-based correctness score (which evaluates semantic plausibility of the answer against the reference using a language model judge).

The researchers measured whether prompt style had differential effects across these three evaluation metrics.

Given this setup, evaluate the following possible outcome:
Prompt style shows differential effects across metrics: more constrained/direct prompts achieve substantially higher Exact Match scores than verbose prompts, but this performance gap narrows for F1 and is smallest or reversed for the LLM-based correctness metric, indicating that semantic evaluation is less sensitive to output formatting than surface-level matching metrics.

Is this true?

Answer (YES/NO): NO